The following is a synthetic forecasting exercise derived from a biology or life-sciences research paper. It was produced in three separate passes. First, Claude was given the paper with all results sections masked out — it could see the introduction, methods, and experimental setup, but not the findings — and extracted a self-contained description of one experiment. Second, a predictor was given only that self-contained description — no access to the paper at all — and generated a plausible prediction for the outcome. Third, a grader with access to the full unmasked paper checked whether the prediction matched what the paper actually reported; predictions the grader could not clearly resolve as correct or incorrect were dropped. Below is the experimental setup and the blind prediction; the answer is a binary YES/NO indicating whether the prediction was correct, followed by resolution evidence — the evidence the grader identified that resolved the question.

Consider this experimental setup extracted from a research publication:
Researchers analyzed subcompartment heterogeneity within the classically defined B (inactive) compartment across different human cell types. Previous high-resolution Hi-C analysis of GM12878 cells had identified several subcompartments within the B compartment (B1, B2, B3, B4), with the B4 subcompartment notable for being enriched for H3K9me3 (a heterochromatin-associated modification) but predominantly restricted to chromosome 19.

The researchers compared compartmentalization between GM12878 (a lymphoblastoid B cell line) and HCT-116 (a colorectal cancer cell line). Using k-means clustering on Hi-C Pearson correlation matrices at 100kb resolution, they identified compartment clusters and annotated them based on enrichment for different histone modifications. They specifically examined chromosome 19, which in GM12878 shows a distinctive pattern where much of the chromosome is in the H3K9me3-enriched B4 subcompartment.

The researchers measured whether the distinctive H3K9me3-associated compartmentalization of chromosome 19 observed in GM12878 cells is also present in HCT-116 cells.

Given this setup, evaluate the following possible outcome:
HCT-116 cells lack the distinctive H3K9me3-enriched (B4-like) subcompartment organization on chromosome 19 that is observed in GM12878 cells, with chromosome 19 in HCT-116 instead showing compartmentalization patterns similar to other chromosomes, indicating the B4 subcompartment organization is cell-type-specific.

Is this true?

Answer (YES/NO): NO